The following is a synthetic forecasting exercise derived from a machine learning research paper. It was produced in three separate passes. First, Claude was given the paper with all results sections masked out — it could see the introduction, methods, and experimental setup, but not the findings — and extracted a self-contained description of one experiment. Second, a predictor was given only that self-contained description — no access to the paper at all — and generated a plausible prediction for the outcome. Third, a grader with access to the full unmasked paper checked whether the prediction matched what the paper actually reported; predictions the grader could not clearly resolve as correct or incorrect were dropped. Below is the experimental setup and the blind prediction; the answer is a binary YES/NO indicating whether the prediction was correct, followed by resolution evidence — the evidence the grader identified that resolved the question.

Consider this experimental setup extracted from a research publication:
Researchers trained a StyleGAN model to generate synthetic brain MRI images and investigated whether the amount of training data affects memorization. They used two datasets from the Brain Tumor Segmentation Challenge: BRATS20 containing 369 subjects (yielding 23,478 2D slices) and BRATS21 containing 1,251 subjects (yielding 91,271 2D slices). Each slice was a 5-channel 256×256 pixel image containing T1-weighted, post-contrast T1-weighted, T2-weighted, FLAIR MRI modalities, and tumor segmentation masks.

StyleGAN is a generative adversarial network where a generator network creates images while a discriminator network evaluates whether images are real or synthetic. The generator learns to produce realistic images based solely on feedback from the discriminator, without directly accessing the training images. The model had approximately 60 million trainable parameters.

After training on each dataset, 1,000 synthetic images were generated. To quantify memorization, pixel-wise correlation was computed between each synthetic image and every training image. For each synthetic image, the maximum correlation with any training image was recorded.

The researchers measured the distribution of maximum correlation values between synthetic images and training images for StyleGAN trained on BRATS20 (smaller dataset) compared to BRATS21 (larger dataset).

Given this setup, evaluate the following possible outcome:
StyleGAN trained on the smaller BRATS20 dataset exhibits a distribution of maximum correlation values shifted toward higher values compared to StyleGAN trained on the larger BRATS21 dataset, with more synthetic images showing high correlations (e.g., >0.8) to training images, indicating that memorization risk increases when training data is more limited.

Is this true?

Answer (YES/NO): YES